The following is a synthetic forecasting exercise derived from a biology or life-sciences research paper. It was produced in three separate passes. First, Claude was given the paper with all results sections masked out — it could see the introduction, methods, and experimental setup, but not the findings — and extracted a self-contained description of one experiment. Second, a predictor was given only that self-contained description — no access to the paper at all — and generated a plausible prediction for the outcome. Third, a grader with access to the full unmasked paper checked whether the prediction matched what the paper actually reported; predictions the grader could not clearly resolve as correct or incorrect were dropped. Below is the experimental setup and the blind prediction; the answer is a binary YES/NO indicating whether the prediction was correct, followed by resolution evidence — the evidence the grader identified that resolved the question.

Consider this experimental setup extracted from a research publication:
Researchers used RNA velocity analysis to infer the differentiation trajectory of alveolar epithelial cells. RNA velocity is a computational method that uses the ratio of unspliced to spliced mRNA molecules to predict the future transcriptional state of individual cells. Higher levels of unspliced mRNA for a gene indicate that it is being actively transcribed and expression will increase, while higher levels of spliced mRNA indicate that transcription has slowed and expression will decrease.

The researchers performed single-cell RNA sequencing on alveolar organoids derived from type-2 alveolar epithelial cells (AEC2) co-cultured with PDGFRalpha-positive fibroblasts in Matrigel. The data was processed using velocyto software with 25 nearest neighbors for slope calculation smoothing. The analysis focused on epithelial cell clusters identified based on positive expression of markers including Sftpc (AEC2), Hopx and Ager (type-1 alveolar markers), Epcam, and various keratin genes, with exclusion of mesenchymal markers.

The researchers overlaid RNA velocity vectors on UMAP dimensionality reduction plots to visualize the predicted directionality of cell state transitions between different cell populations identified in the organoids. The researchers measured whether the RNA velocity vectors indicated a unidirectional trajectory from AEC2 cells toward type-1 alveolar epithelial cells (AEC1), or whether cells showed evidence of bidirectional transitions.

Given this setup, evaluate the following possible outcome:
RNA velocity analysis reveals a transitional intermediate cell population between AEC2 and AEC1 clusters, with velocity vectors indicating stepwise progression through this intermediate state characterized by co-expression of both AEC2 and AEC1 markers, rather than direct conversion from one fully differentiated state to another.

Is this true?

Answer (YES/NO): YES